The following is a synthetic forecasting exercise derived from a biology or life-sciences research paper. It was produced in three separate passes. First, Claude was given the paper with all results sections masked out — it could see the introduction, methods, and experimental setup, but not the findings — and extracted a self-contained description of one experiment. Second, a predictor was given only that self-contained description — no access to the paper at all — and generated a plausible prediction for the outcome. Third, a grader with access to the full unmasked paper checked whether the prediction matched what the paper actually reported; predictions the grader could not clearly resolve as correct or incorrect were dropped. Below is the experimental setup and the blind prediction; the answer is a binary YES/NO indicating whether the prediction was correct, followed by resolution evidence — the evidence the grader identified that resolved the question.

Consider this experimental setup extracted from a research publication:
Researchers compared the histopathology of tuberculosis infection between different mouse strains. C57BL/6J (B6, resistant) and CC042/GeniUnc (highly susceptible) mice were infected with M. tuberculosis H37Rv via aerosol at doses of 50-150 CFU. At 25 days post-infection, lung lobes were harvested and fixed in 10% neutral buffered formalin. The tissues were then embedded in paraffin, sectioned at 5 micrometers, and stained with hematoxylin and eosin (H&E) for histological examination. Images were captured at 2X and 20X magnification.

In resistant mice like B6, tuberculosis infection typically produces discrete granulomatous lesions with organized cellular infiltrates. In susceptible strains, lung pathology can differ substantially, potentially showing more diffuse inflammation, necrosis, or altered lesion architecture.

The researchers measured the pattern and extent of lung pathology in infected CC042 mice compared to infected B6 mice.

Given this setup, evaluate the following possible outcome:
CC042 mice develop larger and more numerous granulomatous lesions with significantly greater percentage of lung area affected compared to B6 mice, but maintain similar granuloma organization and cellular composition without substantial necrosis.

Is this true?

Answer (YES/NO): NO